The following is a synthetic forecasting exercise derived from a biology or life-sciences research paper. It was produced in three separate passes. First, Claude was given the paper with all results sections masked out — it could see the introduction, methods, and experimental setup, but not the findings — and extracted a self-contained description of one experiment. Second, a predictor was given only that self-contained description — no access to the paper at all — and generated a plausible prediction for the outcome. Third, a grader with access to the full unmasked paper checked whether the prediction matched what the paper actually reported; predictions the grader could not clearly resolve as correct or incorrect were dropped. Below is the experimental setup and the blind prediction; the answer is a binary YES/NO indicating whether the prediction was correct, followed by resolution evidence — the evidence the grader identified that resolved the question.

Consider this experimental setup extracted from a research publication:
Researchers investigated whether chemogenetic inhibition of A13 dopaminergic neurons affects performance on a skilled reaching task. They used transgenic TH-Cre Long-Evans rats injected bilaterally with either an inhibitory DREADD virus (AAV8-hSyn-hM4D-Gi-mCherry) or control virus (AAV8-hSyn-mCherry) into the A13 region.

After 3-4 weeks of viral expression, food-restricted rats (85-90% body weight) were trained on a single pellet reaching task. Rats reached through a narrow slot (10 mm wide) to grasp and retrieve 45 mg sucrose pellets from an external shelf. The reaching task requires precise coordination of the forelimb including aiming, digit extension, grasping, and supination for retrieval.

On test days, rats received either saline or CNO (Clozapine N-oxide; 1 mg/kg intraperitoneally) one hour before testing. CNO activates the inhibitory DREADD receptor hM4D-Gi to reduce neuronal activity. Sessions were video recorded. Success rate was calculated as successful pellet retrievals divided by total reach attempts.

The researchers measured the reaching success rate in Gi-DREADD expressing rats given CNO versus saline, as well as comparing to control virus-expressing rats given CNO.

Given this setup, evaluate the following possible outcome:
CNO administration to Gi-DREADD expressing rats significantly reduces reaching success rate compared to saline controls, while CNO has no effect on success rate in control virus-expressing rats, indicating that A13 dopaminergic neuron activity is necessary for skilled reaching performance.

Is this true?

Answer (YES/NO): YES